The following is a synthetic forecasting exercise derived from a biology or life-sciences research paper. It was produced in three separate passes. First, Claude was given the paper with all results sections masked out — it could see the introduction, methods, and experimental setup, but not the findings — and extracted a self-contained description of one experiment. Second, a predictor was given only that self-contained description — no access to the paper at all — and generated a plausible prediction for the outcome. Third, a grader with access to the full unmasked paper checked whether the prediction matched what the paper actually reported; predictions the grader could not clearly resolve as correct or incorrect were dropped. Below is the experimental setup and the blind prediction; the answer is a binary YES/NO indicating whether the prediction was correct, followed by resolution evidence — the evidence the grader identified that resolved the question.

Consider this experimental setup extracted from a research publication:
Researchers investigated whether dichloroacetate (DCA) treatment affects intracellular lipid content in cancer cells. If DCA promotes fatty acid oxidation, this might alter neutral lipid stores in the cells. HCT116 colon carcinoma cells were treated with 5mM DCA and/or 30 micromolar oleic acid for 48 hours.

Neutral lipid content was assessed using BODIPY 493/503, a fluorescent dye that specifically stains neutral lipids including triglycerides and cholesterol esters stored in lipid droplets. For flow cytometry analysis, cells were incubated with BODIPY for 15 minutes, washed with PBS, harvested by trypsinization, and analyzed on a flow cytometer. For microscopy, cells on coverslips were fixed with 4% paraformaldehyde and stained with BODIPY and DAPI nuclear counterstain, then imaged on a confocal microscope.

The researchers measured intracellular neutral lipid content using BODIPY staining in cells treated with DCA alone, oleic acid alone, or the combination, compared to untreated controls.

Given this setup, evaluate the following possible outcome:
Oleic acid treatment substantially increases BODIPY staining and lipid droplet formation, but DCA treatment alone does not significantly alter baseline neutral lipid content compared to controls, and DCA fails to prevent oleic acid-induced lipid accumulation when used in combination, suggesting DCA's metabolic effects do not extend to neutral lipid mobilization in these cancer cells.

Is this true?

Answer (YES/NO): NO